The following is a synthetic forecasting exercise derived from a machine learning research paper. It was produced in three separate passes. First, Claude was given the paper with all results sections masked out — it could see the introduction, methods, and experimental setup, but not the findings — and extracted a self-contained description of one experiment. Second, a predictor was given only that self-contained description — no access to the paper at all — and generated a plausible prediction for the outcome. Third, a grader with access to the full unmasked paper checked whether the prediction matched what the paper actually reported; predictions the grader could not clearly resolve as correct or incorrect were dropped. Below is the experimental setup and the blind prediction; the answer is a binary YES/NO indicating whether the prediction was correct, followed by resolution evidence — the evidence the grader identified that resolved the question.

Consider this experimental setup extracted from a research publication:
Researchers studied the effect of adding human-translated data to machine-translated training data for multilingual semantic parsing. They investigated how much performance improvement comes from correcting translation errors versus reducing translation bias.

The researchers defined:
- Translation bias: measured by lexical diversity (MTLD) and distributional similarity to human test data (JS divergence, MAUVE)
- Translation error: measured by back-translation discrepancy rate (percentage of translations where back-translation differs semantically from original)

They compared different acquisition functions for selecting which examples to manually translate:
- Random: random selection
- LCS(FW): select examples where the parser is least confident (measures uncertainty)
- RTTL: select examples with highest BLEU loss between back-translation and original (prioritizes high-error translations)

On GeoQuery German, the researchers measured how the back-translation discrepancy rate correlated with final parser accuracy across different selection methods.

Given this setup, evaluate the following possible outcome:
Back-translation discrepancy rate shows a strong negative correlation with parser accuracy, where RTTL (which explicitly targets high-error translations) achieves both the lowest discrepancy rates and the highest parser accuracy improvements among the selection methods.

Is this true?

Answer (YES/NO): NO